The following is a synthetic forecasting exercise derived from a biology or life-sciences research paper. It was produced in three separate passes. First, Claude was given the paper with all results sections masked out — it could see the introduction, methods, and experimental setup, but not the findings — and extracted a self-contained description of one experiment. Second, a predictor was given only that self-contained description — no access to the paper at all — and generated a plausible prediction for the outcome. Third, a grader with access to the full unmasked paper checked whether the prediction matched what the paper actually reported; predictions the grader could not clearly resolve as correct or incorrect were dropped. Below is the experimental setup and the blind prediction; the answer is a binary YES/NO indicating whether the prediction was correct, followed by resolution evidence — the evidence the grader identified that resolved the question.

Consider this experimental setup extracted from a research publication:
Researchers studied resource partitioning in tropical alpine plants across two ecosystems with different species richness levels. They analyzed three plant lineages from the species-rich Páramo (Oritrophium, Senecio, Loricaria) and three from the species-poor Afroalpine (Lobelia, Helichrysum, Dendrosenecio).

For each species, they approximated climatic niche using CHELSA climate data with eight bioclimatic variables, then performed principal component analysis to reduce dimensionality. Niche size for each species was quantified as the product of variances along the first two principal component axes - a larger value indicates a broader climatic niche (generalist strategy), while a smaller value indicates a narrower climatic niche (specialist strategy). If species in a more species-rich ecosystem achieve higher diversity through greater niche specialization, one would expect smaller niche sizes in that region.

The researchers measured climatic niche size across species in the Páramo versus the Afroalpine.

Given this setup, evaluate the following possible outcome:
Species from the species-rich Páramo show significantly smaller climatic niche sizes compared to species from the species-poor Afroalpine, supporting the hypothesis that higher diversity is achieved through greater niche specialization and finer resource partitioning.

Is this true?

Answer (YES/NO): NO